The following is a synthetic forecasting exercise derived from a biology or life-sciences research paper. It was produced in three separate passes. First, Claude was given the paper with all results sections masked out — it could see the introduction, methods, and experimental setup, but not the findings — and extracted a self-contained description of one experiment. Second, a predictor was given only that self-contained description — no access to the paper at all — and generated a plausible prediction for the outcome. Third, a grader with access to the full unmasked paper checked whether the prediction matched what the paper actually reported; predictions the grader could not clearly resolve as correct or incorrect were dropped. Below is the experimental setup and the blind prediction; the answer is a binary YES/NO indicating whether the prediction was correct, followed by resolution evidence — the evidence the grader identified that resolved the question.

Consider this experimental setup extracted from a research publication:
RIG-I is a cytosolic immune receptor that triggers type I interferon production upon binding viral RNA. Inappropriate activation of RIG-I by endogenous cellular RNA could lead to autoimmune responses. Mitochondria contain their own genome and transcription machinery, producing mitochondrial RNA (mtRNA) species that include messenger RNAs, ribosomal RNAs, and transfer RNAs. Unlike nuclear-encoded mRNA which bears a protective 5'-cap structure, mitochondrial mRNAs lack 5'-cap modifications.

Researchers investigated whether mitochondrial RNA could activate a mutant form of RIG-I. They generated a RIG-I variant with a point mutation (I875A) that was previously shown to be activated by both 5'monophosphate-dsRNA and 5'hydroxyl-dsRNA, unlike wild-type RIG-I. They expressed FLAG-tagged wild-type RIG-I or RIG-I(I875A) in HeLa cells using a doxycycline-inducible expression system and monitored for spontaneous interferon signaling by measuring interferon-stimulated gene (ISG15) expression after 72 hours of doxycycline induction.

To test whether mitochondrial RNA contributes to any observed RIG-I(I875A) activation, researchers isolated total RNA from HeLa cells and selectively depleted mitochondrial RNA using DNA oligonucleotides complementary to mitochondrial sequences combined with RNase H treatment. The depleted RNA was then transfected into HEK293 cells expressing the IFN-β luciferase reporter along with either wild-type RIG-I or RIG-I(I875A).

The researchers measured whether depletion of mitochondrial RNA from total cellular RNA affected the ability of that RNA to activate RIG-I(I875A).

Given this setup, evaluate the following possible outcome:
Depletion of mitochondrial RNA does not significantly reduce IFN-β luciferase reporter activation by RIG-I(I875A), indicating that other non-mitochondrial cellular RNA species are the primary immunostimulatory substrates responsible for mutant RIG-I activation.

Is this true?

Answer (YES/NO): NO